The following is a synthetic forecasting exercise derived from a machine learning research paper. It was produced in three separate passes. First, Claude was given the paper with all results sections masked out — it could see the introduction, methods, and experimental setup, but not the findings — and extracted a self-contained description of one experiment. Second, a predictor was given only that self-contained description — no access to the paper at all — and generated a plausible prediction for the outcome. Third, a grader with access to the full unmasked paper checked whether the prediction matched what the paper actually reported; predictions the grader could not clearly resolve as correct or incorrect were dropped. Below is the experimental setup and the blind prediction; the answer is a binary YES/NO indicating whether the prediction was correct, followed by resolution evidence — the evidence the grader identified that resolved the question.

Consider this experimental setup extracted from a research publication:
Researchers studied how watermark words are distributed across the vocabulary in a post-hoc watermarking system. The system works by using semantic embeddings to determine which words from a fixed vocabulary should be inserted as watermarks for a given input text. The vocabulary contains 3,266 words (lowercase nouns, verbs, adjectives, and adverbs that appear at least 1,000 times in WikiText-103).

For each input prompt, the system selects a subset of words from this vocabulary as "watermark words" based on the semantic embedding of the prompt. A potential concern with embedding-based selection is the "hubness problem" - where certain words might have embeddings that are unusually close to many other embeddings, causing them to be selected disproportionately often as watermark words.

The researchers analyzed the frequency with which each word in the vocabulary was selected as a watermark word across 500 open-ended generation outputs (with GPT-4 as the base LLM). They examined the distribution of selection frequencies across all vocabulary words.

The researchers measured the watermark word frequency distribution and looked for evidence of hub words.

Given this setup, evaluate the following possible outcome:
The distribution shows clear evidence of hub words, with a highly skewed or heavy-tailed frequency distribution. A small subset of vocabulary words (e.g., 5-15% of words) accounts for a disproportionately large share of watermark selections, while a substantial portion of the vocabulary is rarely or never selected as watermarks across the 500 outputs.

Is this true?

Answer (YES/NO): NO